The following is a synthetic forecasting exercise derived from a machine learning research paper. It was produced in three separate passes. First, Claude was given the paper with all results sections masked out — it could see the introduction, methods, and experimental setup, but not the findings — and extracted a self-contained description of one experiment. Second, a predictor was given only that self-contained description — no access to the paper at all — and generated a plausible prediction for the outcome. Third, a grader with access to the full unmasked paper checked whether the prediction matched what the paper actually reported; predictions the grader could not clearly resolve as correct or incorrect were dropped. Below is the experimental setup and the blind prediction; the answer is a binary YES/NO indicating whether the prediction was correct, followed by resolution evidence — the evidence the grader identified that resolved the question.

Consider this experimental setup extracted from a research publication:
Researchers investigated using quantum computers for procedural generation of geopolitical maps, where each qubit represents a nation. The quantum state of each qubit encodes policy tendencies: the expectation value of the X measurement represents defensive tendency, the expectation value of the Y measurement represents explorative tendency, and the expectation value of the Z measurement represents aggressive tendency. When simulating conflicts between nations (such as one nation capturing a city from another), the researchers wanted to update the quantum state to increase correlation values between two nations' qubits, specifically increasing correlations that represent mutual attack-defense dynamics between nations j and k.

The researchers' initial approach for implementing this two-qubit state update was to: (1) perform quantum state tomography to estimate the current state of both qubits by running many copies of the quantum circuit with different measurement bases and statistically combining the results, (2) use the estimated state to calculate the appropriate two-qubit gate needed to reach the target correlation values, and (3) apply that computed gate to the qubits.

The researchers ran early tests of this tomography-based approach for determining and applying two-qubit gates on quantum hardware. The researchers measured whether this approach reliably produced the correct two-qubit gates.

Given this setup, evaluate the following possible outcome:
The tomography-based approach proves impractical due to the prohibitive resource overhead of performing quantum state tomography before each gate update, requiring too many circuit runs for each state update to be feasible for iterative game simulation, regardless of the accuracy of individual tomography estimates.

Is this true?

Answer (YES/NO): NO